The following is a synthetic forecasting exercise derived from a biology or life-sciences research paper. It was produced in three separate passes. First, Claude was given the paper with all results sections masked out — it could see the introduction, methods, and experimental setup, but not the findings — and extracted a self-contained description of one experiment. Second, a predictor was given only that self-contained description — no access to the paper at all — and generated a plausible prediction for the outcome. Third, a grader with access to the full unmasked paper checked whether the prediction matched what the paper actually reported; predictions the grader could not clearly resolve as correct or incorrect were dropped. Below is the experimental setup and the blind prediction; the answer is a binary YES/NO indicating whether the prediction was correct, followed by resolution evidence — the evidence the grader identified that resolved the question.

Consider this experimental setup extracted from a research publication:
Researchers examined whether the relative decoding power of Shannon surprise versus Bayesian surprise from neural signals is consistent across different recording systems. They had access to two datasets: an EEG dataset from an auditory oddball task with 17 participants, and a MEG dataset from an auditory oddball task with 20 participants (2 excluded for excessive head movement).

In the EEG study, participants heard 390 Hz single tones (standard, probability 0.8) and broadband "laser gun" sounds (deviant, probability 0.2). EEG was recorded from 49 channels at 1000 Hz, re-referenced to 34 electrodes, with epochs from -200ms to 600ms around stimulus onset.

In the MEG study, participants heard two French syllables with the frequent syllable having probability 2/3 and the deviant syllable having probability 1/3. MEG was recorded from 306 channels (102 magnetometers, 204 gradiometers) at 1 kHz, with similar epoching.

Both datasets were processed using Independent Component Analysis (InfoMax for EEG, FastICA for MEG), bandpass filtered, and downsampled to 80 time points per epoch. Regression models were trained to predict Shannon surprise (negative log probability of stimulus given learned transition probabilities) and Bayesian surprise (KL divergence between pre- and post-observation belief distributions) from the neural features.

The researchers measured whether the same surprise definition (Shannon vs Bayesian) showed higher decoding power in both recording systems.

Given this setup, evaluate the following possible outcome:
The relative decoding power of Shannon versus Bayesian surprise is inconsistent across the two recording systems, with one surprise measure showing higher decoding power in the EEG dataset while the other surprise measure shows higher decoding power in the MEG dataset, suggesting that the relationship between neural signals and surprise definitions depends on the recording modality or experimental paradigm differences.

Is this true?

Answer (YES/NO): NO